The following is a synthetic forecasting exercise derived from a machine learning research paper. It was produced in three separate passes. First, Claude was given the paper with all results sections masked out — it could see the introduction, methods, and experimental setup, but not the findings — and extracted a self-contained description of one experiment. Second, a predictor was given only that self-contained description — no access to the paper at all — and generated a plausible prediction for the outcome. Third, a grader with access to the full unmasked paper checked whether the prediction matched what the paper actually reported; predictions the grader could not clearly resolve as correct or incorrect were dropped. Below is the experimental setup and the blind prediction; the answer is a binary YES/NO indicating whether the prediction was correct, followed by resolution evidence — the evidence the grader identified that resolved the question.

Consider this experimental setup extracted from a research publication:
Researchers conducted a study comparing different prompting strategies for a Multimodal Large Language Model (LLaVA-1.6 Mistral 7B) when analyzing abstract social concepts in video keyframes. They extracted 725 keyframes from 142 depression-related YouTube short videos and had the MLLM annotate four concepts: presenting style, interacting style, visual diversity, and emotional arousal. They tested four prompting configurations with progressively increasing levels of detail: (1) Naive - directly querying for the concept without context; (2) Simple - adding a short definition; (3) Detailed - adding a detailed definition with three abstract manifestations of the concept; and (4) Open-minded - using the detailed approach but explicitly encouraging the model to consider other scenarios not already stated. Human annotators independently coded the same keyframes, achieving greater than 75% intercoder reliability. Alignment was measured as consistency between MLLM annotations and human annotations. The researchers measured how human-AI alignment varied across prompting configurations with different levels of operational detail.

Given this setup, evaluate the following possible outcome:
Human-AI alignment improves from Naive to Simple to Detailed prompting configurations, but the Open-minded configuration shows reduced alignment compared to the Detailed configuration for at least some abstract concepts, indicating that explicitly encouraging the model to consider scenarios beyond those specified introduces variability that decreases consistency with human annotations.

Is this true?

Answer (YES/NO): NO